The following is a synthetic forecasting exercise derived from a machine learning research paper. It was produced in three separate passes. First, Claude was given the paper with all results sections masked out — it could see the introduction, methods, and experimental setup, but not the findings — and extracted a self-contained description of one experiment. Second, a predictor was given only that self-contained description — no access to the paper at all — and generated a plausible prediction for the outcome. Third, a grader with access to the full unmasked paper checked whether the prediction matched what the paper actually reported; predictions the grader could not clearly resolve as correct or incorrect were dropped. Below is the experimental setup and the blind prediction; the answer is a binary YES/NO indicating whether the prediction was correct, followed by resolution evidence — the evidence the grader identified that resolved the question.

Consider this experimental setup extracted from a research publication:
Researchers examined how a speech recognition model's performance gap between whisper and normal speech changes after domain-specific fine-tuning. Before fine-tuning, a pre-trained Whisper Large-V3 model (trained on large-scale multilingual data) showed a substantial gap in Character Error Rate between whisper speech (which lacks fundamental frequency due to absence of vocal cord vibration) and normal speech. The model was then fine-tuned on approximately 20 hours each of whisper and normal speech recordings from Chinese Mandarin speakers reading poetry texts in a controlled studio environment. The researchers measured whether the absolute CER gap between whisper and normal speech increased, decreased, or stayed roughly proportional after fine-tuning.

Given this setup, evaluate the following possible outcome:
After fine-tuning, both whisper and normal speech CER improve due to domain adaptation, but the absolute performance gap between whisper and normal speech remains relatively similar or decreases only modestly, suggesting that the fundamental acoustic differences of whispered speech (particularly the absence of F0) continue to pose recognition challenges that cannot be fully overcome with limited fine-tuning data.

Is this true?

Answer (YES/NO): NO